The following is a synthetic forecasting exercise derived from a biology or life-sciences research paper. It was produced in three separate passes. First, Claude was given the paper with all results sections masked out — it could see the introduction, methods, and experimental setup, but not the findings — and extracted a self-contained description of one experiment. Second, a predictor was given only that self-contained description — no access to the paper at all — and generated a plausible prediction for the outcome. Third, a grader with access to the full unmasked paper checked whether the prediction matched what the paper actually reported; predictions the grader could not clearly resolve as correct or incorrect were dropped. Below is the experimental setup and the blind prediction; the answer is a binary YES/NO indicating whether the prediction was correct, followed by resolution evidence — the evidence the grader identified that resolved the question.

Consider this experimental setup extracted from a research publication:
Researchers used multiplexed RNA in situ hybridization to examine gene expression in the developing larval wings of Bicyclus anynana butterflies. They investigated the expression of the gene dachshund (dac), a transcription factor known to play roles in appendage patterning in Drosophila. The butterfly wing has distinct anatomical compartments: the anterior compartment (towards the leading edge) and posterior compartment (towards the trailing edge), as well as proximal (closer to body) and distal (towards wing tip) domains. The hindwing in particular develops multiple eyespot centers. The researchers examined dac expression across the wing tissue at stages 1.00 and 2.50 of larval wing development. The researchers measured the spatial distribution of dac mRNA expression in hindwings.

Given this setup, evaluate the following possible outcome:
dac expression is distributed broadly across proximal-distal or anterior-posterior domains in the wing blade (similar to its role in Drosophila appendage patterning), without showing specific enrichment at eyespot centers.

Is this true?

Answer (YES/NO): NO